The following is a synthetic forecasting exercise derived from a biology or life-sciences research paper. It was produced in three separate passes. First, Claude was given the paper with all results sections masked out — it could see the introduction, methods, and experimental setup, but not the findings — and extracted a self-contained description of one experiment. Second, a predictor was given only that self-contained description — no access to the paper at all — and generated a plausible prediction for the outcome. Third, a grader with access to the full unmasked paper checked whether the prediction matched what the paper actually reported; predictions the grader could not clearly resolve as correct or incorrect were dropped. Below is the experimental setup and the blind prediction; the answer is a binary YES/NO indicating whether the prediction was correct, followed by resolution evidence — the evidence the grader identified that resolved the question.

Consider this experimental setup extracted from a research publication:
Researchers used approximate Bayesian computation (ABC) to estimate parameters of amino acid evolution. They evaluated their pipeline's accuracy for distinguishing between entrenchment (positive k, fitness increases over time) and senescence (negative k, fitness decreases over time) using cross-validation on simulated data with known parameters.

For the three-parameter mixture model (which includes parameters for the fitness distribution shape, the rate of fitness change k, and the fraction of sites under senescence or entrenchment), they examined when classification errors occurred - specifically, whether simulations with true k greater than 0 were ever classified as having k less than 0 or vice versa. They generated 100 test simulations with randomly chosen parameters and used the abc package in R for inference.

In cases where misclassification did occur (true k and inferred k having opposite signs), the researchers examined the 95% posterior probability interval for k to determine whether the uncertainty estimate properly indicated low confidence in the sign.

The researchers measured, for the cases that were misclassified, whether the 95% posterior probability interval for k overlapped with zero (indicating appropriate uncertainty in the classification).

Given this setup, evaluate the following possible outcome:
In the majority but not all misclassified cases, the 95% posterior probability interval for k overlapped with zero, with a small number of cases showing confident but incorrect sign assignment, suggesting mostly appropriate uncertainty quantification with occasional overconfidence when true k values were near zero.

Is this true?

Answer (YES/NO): NO